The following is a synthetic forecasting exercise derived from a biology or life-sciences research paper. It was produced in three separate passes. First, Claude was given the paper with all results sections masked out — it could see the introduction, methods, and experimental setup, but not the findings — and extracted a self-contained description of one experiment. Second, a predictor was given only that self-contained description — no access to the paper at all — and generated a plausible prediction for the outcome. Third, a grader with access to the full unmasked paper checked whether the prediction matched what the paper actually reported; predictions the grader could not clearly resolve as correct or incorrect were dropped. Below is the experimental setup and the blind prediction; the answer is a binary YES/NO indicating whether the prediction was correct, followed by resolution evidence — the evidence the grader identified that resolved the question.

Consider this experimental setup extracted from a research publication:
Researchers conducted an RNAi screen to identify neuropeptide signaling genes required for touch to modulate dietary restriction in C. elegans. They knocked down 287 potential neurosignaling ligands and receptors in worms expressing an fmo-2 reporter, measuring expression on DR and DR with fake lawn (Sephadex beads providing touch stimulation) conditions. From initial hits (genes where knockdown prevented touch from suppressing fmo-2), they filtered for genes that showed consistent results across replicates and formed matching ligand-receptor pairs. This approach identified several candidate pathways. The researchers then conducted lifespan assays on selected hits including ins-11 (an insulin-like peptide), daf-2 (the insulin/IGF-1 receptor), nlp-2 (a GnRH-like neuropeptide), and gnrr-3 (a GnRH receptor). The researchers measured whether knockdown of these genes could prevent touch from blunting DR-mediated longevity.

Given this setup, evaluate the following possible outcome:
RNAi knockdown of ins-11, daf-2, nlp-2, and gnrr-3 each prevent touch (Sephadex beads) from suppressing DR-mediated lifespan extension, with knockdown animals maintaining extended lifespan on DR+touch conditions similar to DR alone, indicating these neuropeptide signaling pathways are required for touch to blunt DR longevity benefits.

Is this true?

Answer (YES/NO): YES